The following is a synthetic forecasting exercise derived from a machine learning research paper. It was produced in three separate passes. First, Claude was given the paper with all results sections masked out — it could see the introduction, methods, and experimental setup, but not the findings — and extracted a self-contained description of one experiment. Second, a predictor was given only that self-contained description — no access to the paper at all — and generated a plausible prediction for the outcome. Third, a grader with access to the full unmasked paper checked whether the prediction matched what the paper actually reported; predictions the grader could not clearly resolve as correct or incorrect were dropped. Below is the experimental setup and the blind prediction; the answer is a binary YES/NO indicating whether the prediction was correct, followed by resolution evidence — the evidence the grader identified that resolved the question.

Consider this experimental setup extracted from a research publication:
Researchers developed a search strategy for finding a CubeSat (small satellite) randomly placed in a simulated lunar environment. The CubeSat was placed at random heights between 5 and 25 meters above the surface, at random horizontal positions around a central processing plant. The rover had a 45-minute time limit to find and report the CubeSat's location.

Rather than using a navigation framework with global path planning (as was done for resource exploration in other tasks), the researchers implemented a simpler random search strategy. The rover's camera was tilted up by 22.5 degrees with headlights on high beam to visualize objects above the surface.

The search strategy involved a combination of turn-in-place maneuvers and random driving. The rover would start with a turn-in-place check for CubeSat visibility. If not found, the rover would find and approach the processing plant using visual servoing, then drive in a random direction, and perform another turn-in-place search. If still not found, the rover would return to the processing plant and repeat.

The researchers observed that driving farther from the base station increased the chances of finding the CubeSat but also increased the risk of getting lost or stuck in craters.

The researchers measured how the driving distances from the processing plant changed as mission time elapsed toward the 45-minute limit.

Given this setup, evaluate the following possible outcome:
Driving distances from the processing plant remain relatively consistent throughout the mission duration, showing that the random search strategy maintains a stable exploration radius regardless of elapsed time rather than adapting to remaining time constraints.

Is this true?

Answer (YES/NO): NO